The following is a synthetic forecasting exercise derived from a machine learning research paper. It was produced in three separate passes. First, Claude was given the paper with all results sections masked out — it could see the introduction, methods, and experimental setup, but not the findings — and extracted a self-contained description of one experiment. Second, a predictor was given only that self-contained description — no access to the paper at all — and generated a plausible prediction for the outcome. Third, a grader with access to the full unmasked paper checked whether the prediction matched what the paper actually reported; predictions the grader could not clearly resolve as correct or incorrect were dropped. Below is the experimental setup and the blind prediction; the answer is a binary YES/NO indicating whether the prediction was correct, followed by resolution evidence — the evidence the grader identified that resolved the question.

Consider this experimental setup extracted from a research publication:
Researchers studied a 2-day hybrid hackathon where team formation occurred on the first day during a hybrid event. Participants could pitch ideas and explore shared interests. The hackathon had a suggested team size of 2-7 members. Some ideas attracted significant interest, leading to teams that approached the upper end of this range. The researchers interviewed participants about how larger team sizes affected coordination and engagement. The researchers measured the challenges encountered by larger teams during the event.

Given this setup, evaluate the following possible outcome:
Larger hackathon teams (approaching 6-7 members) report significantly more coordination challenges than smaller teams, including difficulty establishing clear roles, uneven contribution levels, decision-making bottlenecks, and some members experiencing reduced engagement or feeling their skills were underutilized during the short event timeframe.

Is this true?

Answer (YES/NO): NO